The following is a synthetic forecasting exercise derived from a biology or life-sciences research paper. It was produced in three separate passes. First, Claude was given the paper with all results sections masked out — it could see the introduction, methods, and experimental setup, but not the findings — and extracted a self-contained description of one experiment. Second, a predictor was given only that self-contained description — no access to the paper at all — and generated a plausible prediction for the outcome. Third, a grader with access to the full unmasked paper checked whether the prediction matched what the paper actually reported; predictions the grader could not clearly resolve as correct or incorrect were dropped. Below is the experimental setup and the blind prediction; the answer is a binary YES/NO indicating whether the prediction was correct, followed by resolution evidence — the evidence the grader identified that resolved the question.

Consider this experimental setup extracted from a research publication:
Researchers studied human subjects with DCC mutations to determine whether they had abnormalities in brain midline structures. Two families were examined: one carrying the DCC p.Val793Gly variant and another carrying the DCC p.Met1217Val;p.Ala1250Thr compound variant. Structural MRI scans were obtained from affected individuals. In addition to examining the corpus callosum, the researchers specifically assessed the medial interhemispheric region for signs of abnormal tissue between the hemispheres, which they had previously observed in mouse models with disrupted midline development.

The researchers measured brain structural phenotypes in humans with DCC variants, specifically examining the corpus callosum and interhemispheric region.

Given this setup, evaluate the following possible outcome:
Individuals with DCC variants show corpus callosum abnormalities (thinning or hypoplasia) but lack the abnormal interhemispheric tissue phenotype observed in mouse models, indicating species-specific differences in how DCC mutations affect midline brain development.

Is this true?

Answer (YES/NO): NO